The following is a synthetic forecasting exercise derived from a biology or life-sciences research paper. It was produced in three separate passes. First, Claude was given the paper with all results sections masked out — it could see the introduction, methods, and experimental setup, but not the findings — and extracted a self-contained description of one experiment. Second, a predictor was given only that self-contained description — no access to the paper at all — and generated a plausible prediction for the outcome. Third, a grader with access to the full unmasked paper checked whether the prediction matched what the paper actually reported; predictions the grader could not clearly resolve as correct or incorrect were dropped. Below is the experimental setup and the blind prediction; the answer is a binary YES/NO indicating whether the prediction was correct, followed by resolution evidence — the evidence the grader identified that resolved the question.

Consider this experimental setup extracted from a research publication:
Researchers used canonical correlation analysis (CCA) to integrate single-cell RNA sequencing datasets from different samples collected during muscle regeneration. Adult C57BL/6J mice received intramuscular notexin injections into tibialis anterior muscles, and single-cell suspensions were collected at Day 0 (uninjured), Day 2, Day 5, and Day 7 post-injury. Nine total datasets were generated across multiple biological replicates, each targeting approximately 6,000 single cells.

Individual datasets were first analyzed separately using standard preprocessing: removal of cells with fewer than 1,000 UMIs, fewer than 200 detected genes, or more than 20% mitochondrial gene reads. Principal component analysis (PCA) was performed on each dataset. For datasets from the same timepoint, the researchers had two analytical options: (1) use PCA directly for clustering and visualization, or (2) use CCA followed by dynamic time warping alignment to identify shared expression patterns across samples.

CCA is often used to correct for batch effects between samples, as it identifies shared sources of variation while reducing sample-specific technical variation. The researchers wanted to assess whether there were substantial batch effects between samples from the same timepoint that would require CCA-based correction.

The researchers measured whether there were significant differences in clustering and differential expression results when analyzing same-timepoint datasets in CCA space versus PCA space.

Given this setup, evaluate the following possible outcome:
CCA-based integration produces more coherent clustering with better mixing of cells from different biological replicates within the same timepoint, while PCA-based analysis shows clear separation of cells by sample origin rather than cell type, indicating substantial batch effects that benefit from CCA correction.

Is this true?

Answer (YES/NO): NO